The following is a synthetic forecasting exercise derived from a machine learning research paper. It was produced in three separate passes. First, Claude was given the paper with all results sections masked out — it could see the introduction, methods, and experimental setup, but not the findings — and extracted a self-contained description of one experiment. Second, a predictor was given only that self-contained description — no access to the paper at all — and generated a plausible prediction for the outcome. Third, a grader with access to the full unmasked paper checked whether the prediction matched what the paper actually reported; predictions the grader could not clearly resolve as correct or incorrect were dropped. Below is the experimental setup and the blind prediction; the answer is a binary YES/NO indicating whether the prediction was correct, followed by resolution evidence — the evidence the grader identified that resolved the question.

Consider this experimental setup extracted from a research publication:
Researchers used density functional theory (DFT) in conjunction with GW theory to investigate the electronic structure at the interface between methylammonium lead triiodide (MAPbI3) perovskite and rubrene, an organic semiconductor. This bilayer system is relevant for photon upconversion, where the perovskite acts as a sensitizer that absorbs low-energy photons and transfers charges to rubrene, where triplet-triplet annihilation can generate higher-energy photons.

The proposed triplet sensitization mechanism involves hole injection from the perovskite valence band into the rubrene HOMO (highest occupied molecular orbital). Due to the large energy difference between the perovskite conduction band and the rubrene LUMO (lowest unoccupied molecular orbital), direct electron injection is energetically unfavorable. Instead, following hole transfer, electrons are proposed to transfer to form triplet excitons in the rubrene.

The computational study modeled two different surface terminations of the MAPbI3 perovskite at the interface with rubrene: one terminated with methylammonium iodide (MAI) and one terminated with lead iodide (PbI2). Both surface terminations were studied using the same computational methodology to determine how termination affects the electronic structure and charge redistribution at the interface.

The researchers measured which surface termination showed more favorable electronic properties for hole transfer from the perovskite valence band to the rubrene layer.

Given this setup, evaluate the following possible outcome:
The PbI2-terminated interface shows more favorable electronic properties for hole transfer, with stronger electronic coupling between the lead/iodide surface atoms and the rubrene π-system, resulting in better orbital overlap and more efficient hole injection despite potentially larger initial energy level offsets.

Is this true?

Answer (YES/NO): NO